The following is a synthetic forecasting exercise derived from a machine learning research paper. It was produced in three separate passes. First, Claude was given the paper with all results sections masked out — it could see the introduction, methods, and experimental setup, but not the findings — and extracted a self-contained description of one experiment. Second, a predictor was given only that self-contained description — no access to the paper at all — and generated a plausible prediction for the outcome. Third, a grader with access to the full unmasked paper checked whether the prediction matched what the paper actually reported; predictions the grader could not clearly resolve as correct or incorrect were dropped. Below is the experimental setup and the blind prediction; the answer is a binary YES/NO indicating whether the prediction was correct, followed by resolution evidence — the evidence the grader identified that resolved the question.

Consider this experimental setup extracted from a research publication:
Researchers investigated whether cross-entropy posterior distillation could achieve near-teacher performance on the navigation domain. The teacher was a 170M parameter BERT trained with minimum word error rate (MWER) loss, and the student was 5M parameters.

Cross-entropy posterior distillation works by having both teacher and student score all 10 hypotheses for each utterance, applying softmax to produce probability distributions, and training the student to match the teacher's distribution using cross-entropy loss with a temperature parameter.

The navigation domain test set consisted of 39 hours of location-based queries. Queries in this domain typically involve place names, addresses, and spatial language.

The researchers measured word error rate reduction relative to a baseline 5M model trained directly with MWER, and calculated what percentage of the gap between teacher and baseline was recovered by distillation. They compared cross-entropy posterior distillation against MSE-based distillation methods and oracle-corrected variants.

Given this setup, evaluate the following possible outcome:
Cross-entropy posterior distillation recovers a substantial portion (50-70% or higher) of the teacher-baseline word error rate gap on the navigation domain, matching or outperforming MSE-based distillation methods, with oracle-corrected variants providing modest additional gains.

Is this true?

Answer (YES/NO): NO